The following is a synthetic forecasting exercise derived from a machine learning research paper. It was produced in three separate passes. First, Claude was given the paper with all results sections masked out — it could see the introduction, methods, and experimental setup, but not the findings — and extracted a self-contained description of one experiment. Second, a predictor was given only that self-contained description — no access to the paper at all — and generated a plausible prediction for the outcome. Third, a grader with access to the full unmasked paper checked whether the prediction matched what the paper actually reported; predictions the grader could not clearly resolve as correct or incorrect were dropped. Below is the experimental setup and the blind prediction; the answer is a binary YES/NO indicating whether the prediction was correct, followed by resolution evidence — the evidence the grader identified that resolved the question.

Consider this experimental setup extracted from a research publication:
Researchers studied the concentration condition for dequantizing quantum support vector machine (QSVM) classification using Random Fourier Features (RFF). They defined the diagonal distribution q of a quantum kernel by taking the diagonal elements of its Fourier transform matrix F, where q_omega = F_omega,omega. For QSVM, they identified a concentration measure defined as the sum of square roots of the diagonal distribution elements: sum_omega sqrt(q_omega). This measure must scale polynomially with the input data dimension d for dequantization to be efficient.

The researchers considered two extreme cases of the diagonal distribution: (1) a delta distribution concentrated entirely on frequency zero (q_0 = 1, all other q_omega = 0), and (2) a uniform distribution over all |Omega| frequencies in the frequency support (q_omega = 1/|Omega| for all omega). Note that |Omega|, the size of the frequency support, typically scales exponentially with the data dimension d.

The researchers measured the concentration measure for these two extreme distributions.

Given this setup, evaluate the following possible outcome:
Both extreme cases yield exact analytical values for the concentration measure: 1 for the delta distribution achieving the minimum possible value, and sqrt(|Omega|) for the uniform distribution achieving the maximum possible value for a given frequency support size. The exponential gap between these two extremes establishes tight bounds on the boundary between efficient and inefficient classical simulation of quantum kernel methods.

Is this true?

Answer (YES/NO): NO